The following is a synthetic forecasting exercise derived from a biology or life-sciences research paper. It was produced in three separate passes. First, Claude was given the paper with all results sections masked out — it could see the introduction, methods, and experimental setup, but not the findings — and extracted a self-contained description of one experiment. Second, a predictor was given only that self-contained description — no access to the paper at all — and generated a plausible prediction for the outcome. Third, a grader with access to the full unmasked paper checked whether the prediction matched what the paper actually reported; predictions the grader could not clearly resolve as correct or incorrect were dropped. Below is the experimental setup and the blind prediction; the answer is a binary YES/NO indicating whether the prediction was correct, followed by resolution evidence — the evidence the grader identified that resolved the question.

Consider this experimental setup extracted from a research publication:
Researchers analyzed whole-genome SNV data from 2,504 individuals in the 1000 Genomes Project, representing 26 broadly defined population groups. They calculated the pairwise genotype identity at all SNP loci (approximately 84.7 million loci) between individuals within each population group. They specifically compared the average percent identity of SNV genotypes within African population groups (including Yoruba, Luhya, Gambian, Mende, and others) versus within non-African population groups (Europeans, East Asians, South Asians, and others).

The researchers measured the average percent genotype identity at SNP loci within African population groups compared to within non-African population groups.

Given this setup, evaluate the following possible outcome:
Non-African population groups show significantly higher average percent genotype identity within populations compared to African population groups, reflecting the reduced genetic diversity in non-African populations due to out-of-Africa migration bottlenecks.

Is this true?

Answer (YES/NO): NO